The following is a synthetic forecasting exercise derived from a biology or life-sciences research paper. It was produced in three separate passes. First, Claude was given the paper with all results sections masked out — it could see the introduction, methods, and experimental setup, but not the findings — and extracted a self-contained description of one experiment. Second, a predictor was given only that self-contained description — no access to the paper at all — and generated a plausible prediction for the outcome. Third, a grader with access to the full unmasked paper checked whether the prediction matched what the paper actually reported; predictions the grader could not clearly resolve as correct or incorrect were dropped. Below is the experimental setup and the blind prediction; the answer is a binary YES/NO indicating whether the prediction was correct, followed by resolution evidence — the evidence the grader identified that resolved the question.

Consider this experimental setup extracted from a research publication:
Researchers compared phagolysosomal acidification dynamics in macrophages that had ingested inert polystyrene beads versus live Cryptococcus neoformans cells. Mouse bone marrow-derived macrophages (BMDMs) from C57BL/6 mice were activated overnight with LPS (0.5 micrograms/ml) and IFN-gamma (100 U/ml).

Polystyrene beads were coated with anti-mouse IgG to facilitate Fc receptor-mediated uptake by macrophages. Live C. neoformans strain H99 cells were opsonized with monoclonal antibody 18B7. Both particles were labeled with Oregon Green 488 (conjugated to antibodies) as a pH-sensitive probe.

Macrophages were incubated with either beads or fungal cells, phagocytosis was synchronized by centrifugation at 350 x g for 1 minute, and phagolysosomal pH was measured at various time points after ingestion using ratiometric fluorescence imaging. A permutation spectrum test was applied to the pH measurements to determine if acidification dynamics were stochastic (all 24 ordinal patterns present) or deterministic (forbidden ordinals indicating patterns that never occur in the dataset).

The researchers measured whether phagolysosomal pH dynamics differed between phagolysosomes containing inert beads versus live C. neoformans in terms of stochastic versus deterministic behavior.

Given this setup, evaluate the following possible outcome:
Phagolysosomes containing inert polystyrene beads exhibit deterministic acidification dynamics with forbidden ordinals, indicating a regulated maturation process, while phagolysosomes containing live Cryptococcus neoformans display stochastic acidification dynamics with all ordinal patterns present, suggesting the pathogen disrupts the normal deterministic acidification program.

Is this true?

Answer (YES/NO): NO